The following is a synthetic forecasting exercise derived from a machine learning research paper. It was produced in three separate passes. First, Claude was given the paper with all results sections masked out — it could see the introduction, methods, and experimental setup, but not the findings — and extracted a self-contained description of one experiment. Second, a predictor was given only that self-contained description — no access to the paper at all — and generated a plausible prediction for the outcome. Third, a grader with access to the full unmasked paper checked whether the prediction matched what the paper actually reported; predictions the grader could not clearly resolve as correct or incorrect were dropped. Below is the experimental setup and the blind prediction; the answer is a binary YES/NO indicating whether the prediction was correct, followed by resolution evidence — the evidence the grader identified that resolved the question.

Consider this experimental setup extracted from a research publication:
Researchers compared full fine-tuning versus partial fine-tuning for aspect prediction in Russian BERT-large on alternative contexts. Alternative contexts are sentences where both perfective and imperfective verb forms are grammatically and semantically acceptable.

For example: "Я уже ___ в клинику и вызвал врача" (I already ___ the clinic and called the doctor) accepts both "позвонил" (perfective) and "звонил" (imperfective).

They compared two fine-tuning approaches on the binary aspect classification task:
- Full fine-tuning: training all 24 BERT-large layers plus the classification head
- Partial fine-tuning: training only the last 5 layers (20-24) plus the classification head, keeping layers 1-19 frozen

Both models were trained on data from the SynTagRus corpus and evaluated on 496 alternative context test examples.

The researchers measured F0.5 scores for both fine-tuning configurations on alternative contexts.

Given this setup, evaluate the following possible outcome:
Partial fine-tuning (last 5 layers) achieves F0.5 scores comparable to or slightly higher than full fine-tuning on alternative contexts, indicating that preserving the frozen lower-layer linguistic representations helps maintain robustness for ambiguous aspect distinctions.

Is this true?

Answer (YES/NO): NO